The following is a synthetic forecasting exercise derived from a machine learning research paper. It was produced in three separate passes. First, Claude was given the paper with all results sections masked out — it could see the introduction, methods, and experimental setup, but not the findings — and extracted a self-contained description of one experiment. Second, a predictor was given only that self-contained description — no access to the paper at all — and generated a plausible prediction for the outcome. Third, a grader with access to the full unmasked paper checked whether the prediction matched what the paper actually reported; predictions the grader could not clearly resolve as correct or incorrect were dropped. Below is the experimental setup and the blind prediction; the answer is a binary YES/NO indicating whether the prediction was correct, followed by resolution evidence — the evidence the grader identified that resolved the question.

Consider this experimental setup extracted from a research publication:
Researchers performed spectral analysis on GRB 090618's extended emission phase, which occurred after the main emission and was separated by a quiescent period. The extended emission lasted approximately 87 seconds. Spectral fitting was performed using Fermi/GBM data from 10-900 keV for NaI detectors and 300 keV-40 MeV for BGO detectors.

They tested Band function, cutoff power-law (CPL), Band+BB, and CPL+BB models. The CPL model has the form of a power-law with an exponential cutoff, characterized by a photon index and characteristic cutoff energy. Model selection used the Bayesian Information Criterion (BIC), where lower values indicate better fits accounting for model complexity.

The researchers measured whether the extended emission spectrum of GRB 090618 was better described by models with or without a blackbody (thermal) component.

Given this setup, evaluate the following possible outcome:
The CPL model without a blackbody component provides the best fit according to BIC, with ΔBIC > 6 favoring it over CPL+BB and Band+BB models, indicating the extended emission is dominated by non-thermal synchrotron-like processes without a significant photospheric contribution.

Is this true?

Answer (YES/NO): YES